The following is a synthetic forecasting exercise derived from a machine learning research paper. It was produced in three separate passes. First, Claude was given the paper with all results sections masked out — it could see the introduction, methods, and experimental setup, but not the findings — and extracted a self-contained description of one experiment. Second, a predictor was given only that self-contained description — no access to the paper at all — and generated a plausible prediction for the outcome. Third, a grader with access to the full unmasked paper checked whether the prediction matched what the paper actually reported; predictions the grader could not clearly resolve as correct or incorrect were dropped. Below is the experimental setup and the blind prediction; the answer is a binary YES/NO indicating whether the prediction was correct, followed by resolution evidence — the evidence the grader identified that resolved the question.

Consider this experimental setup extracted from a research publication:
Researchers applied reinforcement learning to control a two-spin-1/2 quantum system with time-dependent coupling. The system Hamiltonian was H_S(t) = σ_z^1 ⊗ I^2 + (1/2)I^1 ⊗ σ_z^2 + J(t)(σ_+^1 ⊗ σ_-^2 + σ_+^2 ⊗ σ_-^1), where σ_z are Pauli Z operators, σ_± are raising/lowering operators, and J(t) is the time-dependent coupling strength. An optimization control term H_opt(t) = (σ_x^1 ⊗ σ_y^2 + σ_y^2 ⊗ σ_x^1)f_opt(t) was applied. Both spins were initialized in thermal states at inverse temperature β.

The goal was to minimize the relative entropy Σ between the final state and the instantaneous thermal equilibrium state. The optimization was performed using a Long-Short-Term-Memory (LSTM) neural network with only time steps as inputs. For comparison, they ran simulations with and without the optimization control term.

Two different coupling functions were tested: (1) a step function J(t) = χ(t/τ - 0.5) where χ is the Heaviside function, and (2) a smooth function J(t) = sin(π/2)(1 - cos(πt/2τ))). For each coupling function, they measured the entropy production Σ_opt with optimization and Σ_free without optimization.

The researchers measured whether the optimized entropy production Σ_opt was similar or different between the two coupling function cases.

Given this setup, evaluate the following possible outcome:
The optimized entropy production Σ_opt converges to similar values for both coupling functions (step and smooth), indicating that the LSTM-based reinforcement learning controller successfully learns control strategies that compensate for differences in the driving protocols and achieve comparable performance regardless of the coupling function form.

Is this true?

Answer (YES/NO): YES